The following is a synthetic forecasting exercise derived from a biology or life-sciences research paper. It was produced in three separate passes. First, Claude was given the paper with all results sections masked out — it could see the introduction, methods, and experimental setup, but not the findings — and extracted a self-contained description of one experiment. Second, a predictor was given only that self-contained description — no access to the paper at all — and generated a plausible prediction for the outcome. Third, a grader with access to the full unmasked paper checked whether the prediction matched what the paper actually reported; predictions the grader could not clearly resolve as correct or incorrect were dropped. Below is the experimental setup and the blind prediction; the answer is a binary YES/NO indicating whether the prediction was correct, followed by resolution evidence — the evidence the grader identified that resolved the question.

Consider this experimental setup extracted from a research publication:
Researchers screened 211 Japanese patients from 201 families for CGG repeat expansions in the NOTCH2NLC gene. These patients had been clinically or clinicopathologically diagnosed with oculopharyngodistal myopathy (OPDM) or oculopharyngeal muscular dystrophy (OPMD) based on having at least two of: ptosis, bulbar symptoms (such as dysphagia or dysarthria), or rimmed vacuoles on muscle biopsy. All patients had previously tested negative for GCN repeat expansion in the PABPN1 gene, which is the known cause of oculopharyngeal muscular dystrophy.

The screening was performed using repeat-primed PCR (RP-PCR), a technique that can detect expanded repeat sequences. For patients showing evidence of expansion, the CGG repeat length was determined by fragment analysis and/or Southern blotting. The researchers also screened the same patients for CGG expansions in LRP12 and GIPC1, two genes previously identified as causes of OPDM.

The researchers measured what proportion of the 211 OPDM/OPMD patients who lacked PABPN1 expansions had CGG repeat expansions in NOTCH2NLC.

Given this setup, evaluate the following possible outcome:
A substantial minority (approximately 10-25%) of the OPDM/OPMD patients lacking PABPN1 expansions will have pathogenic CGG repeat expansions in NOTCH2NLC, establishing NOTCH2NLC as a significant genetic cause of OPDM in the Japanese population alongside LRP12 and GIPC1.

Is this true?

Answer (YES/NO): NO